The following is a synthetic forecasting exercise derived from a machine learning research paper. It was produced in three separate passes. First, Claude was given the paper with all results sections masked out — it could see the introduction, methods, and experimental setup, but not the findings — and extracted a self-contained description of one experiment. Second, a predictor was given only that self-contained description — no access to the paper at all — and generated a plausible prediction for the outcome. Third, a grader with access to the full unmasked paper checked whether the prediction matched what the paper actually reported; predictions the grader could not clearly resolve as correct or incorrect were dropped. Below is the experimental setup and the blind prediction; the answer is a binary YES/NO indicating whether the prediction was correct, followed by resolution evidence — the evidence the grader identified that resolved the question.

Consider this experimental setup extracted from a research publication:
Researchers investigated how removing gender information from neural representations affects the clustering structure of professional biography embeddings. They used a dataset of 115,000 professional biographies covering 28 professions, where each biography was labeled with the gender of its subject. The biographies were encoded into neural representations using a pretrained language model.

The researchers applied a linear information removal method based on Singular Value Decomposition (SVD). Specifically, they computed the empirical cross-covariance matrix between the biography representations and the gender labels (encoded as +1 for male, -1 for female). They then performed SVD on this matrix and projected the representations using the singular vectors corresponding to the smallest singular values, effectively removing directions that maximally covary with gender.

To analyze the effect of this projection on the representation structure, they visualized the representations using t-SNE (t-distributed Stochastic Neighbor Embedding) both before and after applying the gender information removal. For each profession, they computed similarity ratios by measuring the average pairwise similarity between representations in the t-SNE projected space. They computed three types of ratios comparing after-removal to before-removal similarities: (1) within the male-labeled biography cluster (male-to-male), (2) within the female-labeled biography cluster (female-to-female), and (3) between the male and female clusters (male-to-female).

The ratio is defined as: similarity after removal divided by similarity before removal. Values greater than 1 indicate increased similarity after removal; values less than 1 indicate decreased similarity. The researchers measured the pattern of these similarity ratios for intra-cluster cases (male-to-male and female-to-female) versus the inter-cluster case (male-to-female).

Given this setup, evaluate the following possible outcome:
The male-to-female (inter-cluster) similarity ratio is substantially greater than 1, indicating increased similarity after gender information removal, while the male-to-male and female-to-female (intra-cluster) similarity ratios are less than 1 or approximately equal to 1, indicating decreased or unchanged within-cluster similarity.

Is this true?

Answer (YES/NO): NO